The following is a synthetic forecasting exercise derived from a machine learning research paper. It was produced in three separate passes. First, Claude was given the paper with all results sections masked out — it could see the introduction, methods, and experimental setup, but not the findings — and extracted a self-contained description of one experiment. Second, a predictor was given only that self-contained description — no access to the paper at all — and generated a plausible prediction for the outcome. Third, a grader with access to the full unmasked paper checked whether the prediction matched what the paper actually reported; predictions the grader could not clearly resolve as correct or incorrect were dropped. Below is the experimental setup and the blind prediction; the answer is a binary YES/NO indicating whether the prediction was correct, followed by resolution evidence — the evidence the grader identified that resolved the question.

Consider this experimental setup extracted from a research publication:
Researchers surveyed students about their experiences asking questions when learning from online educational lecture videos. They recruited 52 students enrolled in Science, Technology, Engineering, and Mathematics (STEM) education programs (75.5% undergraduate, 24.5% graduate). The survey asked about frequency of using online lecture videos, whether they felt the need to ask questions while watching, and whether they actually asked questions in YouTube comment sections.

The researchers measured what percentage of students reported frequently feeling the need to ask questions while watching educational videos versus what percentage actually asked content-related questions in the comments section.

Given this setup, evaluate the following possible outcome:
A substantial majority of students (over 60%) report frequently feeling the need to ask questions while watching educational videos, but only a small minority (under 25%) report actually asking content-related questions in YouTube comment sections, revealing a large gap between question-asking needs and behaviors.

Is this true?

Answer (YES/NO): YES